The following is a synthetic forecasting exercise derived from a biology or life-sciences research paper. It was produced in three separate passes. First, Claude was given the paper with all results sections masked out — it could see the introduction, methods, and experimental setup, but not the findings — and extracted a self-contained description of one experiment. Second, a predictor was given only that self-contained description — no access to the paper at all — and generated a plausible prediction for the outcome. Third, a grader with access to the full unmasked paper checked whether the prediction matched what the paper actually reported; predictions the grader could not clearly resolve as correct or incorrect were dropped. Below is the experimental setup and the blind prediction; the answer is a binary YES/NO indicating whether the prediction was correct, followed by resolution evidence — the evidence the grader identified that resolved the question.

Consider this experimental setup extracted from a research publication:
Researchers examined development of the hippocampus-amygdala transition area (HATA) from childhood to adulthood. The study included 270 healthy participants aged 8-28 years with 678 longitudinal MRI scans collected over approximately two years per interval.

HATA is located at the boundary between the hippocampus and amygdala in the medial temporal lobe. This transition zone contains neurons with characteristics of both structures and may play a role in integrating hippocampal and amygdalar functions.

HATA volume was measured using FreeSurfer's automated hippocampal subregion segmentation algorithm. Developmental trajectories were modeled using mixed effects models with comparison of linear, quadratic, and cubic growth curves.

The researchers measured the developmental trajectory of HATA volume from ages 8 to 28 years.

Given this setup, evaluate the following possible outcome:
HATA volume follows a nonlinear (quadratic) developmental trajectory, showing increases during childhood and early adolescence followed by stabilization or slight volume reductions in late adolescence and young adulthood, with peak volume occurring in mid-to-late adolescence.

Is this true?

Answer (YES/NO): NO